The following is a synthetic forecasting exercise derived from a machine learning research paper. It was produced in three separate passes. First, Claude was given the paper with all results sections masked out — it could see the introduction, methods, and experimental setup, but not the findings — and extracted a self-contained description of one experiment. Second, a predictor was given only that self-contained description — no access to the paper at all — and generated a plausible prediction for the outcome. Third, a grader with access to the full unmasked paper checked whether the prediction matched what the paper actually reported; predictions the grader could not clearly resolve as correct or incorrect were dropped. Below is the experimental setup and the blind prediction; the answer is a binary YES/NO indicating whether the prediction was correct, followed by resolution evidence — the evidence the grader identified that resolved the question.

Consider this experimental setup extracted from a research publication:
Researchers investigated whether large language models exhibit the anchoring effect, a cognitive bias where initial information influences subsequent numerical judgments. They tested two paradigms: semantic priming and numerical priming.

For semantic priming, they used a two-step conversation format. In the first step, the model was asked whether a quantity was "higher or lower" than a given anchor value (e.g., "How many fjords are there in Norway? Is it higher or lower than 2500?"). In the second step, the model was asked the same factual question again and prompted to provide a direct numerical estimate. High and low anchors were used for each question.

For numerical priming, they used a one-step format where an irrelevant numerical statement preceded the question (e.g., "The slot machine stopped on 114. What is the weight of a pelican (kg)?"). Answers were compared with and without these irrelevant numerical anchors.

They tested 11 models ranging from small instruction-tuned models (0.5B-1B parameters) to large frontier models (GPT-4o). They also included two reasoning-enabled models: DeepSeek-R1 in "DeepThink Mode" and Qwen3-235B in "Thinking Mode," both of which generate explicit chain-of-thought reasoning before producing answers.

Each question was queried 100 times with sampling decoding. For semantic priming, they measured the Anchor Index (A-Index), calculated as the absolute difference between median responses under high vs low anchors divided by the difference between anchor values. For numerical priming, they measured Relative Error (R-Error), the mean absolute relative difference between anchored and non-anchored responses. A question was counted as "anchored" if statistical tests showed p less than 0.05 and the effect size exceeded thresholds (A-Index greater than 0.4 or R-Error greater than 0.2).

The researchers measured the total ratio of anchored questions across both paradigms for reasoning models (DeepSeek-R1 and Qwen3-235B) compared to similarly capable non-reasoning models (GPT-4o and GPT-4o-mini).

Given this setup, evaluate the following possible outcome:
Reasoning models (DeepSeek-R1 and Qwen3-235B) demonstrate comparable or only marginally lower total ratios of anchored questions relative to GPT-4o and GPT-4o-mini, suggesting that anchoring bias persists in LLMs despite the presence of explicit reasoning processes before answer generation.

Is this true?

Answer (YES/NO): YES